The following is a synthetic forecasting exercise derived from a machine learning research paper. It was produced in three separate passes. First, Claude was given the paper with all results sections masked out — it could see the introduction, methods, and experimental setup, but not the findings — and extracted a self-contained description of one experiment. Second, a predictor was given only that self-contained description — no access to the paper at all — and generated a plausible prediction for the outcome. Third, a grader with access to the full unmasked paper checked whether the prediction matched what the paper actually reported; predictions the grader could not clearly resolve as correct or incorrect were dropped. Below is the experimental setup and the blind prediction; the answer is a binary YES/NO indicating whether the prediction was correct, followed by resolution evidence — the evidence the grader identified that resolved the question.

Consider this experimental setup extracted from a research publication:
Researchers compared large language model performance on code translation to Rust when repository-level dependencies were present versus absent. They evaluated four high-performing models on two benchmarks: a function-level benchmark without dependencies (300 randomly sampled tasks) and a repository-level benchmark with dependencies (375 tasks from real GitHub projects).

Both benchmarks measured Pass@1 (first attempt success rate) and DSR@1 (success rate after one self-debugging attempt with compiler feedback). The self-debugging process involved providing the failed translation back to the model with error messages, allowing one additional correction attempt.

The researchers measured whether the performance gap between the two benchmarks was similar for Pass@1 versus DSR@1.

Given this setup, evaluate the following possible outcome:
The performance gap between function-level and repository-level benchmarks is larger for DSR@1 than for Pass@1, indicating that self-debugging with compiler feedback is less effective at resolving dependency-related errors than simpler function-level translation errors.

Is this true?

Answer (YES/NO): YES